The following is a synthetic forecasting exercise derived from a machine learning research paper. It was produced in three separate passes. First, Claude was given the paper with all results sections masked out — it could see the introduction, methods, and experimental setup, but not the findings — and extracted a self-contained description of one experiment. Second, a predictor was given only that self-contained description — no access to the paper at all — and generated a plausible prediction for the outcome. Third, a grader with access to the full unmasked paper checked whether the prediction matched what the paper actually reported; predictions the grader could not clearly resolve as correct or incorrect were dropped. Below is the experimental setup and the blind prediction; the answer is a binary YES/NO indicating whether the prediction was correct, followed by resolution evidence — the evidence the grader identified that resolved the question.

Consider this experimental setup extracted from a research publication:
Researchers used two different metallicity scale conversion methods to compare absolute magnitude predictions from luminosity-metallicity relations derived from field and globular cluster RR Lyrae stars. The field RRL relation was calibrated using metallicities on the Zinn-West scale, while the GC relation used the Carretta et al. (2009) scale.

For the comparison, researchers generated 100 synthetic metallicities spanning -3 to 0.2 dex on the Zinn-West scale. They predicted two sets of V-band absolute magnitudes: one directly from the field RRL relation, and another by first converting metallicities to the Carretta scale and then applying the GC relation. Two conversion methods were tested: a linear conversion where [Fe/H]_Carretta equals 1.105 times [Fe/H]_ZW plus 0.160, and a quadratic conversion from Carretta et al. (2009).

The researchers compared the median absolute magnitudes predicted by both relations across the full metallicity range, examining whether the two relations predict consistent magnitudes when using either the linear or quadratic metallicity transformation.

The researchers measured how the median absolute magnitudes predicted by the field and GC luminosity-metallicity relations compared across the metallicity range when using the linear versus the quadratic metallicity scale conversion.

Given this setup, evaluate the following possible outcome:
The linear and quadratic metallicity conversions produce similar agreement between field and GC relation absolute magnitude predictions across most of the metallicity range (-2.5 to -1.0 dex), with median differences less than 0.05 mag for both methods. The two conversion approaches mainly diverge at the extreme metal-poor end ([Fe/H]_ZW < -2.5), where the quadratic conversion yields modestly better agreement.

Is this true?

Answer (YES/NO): NO